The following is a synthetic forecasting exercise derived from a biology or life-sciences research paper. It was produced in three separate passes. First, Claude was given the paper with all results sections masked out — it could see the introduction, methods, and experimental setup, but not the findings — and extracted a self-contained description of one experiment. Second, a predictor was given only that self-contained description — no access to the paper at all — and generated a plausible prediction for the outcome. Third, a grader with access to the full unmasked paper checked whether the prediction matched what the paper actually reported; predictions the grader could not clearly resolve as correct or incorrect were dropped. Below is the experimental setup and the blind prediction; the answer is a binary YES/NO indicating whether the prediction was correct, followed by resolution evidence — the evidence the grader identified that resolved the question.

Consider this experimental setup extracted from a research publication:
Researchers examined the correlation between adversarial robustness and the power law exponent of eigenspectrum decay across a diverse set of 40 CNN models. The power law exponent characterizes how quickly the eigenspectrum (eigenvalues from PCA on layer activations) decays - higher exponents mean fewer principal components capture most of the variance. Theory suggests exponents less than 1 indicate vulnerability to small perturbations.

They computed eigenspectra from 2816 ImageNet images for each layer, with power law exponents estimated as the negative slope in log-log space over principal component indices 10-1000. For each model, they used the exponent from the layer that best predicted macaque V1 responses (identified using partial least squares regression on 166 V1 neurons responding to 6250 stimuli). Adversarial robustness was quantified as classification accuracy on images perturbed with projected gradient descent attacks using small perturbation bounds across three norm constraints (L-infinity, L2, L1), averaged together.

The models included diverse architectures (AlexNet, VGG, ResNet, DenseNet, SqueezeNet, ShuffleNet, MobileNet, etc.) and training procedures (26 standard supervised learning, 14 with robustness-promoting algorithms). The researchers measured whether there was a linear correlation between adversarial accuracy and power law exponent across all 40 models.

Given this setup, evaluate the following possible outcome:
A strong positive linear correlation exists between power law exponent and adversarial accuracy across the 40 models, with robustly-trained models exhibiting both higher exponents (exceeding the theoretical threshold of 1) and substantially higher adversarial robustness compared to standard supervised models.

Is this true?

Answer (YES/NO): NO